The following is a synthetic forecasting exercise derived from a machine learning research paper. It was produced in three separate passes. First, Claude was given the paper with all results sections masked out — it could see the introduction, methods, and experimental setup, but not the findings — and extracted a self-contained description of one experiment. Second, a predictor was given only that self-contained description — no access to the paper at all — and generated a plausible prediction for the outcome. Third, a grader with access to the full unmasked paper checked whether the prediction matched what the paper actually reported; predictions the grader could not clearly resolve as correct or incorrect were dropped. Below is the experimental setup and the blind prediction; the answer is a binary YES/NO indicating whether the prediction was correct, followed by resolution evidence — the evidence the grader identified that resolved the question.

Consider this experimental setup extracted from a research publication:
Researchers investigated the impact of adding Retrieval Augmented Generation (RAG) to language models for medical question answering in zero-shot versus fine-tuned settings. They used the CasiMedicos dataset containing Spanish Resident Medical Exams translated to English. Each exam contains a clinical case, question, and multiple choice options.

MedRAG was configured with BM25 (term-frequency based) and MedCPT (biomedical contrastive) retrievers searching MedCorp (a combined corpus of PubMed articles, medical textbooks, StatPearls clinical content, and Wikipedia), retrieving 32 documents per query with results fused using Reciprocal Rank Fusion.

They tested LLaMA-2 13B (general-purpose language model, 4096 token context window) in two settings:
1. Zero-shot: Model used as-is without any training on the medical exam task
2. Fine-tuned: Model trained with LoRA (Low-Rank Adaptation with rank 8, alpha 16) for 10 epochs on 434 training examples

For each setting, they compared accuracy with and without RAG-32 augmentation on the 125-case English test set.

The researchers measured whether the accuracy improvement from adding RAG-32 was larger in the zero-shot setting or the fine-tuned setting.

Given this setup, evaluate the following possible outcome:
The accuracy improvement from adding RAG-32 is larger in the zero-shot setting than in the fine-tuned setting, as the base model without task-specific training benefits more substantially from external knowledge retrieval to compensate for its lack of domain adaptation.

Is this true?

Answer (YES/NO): YES